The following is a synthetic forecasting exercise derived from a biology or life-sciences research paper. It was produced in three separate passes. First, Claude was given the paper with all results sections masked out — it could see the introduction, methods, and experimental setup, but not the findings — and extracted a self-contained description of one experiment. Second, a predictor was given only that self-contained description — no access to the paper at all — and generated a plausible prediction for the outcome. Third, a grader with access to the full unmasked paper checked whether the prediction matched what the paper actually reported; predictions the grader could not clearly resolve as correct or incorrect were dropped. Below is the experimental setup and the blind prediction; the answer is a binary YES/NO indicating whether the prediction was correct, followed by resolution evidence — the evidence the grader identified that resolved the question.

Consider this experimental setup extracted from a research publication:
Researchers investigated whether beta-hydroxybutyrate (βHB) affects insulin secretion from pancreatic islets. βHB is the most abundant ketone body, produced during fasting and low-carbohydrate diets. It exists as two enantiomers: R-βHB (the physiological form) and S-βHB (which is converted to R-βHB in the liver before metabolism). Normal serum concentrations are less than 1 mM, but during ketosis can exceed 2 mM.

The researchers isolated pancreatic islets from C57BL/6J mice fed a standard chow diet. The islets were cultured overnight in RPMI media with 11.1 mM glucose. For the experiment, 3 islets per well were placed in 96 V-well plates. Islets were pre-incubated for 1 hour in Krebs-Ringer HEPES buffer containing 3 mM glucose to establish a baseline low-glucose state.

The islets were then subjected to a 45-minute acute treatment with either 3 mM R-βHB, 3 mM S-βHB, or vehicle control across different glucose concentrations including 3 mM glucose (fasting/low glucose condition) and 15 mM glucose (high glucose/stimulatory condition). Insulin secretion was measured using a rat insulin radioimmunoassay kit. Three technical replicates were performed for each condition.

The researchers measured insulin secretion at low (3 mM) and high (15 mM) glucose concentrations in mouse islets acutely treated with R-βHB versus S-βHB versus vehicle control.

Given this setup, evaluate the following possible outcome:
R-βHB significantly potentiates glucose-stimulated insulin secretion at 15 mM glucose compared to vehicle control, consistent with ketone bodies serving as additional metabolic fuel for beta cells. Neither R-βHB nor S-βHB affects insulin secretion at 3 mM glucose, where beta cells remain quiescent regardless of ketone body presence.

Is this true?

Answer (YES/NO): NO